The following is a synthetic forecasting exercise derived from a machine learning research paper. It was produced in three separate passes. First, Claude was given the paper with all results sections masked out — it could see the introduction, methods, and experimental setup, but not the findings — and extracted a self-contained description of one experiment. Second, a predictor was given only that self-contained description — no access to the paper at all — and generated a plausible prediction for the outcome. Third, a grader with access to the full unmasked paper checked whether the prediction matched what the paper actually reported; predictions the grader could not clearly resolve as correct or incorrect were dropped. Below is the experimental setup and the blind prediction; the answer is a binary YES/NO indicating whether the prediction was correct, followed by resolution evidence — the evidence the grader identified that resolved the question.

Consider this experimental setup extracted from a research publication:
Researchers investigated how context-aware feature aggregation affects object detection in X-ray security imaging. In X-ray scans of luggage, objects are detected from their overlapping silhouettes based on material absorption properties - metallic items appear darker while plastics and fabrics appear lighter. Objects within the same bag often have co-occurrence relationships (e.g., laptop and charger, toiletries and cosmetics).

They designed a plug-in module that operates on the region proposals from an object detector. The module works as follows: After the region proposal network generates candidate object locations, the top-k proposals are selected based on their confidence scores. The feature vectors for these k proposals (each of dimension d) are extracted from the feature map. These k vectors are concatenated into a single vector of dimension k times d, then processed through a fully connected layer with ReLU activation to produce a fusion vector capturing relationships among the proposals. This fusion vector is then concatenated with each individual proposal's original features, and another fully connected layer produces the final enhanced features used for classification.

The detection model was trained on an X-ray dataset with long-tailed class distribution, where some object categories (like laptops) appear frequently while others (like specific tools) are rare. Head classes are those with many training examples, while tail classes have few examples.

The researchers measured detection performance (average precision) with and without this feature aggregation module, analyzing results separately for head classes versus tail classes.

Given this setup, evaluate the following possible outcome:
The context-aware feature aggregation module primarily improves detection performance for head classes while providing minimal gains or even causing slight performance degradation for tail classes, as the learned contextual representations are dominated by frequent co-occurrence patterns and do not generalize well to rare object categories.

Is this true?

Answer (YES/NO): NO